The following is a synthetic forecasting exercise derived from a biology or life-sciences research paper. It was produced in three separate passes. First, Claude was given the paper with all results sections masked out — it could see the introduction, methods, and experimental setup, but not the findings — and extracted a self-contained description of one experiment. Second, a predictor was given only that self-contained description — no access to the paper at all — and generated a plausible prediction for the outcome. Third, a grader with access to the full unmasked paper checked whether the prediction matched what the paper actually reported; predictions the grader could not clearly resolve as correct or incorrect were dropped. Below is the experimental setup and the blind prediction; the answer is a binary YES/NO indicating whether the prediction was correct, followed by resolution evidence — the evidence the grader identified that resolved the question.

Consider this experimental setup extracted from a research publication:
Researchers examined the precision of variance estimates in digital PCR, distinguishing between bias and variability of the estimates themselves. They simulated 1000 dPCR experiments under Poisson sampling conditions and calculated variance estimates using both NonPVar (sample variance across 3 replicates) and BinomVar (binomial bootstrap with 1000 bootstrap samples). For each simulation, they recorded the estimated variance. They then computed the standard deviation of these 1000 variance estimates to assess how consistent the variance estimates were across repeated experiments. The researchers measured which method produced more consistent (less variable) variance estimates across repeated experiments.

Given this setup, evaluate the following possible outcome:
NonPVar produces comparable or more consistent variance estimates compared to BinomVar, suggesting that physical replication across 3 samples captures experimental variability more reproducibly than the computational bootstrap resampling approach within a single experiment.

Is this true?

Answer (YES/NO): NO